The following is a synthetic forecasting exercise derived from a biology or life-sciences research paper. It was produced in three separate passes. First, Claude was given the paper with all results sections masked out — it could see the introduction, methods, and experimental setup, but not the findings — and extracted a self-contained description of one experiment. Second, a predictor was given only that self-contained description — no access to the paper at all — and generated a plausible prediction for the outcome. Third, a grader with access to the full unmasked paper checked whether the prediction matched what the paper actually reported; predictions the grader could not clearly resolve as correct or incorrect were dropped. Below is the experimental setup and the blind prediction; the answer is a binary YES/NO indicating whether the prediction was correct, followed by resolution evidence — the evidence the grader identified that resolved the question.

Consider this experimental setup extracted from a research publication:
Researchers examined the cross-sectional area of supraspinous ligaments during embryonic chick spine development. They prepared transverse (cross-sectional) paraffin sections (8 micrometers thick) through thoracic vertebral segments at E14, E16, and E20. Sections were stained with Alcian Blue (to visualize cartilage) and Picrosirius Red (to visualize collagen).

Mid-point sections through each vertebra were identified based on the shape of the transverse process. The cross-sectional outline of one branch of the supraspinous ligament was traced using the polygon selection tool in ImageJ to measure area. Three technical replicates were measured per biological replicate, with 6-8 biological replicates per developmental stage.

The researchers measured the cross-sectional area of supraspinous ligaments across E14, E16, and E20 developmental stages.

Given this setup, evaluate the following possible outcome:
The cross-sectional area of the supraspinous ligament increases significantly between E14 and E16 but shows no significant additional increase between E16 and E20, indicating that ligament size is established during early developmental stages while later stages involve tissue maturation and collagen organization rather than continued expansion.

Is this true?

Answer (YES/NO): NO